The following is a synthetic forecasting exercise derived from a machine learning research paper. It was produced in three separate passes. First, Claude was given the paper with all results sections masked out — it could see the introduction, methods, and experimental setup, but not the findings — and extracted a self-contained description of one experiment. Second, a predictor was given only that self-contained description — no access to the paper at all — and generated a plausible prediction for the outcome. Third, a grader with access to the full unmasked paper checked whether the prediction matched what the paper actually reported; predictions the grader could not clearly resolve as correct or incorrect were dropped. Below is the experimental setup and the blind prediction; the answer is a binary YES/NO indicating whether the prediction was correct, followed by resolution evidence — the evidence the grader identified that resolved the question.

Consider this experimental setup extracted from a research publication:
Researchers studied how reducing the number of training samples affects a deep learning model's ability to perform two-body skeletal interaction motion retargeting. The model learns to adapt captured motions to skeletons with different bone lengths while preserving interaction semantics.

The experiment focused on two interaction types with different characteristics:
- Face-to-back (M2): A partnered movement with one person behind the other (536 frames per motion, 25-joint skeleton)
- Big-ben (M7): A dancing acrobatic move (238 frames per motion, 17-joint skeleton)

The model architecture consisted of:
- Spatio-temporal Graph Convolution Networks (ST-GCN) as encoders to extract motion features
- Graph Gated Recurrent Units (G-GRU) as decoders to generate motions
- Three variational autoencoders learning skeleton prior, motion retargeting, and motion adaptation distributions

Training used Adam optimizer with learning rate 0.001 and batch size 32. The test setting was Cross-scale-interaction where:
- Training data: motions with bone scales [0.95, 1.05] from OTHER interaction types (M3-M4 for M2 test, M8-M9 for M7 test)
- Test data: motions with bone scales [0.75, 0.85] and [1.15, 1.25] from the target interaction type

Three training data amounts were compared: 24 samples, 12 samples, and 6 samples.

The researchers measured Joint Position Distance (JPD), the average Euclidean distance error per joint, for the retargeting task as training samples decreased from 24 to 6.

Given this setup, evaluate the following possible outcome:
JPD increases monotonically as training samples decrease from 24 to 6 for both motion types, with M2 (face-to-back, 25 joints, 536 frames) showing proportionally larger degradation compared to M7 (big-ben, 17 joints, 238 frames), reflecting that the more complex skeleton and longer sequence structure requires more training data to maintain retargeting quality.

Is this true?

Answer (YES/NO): YES